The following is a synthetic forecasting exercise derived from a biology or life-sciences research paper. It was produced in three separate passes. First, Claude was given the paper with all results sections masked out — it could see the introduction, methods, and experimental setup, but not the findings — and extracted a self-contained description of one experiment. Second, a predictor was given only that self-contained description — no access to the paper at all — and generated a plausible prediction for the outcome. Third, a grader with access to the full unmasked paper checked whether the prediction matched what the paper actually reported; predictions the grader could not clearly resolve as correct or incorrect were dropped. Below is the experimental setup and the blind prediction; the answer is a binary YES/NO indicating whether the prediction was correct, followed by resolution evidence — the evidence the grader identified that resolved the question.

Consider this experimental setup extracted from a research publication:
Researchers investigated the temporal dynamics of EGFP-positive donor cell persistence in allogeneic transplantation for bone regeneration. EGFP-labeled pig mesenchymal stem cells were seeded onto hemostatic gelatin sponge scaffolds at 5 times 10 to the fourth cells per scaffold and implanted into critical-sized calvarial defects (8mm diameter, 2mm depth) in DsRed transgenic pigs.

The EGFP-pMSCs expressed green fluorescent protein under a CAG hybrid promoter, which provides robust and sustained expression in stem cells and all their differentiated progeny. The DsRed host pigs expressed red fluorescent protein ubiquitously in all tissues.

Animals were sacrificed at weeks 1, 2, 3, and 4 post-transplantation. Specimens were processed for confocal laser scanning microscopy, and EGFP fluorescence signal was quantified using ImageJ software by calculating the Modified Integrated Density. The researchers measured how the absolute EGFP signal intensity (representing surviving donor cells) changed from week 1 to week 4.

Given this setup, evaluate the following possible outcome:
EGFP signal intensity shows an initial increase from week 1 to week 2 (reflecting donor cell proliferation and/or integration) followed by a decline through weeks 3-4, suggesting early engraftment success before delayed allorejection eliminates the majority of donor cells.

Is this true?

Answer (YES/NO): NO